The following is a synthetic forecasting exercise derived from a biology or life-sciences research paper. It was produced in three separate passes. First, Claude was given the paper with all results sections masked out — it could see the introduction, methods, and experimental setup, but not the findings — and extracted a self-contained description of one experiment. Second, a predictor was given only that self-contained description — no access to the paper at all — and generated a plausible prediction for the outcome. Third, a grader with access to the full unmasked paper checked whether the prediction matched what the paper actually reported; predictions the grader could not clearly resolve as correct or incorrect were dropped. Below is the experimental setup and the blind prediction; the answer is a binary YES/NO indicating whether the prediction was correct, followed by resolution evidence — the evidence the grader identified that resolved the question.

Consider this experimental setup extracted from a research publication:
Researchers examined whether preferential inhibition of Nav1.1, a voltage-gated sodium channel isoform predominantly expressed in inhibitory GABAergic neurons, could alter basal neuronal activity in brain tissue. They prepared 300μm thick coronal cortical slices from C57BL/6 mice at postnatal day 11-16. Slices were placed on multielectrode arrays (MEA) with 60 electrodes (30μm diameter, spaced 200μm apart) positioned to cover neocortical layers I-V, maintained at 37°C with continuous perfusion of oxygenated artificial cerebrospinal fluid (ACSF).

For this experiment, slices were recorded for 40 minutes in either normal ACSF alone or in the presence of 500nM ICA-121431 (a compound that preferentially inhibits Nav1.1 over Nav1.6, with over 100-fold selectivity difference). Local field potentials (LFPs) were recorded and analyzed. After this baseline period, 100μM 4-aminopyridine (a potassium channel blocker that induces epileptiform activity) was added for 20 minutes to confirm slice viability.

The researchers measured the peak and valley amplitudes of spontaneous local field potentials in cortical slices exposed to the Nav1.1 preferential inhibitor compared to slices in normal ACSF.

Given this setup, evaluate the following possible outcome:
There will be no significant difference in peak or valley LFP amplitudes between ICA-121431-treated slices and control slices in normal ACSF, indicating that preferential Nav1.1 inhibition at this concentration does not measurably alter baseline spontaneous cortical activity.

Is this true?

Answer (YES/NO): NO